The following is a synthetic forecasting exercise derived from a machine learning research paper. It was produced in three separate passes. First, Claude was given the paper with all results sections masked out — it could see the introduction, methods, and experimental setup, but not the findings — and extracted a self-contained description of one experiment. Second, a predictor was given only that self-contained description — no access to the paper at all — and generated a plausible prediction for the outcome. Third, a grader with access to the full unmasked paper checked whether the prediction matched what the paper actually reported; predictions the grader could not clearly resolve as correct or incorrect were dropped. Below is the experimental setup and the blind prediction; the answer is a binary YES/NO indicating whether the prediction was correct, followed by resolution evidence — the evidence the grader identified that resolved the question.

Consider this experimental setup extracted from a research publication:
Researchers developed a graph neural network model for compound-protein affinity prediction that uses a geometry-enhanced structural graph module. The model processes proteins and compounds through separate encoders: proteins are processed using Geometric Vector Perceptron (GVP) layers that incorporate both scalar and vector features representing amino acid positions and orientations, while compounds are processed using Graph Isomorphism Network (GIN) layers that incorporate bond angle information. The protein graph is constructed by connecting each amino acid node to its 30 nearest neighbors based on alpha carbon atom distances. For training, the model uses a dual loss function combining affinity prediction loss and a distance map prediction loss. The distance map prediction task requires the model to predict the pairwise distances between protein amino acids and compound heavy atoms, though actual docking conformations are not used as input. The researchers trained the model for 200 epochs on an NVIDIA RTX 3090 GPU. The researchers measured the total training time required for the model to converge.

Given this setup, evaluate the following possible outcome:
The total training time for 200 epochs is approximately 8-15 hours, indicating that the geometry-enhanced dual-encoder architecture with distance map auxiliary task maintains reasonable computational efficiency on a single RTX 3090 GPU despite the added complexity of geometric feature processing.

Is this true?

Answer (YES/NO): NO